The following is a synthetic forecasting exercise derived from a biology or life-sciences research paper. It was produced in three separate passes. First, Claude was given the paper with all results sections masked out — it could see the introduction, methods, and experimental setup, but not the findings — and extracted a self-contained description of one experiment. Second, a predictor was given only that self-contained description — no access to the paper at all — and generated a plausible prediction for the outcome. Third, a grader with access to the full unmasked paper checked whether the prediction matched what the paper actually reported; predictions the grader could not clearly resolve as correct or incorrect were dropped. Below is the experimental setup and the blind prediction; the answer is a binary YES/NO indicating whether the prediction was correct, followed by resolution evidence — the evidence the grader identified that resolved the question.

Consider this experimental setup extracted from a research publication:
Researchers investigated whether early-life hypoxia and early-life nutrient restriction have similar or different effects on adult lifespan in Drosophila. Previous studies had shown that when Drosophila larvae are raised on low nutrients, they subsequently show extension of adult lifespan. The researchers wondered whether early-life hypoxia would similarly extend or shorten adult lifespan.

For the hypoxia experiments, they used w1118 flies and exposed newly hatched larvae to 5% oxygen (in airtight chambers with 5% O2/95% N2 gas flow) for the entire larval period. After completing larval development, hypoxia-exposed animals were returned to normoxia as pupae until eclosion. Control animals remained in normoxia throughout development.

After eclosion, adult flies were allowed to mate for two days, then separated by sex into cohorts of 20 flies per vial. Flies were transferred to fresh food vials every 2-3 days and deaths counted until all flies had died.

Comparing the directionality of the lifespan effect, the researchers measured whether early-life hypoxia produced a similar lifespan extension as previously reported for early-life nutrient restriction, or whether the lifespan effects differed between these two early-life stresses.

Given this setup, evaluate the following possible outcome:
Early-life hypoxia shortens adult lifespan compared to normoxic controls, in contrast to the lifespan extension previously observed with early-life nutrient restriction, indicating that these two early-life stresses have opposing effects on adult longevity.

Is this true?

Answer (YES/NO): YES